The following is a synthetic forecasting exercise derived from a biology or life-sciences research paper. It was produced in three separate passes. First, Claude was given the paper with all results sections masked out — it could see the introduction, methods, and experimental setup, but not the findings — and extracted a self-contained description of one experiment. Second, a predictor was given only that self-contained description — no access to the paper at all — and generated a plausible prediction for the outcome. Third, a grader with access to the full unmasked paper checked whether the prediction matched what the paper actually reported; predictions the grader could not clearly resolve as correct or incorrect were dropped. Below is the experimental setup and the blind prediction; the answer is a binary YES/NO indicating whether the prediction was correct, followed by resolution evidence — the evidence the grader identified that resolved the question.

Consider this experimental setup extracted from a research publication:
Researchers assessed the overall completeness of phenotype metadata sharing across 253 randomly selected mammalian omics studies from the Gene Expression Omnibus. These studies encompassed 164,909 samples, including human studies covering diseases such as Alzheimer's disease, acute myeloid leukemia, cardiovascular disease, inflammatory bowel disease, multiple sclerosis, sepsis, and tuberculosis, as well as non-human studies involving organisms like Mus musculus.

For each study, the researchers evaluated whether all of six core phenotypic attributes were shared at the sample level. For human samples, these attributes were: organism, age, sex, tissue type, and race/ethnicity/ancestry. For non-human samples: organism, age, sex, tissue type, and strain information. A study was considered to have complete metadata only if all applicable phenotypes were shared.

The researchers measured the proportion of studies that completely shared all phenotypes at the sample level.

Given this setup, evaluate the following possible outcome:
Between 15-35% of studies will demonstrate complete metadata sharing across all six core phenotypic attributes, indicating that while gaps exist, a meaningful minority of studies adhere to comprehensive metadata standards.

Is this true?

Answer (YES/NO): NO